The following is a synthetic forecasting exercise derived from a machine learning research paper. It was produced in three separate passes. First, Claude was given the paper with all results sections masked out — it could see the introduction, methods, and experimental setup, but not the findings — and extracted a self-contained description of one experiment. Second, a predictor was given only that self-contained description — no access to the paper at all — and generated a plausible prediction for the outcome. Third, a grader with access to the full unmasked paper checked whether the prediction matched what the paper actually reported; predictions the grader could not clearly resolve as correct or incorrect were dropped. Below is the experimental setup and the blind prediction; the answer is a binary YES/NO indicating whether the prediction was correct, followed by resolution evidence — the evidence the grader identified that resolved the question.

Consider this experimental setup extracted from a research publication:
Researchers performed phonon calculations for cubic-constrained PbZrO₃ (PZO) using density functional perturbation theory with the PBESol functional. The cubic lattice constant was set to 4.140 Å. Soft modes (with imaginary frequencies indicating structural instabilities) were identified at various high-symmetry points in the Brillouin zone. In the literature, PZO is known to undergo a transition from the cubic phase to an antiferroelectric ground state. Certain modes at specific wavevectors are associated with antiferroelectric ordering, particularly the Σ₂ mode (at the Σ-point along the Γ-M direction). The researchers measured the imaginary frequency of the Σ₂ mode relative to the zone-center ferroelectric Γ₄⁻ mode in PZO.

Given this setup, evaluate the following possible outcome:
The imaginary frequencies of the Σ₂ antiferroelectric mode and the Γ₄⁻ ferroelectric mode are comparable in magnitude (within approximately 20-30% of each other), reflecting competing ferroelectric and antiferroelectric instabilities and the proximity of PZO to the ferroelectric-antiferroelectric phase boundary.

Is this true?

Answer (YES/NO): NO